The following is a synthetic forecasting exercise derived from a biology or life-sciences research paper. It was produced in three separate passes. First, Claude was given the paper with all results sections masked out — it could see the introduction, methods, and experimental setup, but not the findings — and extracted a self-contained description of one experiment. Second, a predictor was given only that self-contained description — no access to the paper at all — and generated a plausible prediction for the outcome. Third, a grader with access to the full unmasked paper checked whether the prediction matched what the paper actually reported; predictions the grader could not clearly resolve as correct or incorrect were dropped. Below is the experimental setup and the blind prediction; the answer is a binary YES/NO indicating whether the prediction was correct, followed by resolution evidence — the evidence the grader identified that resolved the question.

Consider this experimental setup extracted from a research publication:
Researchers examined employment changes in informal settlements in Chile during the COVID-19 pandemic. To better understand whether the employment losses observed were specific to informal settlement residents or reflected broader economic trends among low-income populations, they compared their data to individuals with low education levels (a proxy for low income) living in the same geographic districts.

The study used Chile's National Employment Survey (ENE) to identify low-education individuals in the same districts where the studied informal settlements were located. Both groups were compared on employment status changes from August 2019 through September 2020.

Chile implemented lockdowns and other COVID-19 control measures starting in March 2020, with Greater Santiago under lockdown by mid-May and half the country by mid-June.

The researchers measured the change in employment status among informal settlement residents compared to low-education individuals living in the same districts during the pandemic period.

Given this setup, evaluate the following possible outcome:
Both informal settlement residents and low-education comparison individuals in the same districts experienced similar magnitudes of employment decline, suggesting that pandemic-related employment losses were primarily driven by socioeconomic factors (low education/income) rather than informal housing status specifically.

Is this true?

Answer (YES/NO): NO